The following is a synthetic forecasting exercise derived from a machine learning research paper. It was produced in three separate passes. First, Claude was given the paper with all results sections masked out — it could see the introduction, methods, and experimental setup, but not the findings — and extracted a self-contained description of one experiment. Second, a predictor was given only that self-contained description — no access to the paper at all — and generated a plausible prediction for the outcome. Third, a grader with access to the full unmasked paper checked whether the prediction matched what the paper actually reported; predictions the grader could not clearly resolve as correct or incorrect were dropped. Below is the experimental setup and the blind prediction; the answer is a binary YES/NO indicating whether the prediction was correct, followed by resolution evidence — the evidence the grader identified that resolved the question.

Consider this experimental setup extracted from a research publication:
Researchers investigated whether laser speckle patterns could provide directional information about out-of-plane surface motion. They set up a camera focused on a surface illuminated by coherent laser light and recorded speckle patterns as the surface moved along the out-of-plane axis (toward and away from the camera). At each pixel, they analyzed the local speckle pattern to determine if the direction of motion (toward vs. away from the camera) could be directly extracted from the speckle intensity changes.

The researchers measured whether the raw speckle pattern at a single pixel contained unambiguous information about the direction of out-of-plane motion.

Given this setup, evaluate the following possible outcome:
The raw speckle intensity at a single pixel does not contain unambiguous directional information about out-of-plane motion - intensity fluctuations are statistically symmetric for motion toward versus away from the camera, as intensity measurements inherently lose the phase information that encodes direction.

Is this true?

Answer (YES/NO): YES